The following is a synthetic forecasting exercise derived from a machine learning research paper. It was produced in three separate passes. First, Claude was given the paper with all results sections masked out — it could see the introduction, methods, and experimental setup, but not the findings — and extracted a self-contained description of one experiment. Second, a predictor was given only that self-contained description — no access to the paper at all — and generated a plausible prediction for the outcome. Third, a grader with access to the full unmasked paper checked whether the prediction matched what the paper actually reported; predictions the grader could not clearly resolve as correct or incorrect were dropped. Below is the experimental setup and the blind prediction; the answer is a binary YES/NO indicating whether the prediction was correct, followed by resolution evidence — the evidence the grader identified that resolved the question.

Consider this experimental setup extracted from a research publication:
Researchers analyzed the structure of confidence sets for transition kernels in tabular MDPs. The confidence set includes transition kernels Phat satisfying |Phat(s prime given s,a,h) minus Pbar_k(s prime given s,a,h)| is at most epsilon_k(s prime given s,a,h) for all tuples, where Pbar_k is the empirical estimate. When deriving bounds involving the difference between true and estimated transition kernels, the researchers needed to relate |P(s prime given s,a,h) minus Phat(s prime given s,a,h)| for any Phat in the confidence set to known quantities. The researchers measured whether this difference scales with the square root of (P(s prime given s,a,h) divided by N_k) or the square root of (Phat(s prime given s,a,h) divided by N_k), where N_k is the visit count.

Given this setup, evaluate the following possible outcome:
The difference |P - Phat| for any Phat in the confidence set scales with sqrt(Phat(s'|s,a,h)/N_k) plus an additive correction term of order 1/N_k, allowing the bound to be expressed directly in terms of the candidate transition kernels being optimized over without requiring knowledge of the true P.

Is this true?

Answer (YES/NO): YES